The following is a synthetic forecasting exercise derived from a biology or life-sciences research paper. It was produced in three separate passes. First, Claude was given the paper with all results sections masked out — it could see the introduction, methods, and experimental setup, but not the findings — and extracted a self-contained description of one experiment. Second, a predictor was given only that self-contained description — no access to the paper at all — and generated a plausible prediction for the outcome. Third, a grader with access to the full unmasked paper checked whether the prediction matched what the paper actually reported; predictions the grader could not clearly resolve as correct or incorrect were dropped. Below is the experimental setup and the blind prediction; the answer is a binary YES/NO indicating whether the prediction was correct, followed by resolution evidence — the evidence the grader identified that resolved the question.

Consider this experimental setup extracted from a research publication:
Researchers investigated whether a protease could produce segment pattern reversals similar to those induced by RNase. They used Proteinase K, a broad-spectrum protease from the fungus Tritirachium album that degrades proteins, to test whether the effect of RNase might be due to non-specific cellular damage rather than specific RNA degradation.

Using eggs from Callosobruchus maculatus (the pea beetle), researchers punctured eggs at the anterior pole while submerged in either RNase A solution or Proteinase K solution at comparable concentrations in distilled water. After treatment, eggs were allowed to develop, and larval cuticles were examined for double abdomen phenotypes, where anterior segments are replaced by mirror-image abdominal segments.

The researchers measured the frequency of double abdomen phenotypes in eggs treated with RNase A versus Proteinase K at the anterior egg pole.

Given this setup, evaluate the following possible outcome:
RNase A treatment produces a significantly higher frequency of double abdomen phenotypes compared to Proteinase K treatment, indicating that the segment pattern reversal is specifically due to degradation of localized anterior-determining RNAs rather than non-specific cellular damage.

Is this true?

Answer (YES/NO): YES